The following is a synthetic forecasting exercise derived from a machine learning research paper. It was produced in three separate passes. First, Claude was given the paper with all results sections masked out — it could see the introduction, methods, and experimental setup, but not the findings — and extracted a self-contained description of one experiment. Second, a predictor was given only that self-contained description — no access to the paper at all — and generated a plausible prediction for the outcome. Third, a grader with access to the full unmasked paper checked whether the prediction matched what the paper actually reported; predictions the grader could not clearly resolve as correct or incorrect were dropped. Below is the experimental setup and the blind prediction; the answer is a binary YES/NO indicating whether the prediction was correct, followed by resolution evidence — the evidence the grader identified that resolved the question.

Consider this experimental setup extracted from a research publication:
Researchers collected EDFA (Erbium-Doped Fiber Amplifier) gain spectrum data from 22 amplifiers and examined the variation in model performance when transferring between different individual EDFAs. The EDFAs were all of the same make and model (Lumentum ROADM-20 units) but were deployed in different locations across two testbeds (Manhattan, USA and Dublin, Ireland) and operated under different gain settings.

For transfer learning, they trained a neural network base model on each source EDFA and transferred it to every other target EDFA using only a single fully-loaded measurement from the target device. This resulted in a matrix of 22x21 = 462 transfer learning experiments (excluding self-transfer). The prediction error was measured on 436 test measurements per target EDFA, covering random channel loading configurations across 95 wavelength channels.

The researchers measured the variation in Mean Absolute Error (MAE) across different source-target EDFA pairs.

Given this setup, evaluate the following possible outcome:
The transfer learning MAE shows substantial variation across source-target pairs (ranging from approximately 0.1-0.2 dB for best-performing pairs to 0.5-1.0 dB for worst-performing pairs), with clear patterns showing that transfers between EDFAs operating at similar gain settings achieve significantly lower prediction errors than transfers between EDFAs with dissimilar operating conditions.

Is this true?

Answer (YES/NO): NO